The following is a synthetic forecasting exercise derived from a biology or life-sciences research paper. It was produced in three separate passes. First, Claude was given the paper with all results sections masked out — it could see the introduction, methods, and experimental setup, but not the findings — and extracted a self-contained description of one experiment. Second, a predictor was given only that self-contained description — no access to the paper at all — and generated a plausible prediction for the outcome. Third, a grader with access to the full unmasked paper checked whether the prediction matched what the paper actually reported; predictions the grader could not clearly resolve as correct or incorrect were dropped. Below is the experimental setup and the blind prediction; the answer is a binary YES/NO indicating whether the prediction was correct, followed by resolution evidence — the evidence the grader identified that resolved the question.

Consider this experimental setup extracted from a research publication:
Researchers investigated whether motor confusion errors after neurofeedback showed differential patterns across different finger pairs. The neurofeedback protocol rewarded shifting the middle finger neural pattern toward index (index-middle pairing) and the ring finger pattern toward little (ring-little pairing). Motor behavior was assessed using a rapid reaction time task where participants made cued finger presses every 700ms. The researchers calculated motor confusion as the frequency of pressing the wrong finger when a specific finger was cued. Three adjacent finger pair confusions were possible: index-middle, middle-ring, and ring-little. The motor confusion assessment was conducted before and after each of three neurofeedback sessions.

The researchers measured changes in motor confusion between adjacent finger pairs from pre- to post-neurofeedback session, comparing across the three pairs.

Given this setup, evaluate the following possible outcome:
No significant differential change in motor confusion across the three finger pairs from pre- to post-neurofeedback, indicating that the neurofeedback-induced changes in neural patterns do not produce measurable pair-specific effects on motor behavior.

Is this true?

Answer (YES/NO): YES